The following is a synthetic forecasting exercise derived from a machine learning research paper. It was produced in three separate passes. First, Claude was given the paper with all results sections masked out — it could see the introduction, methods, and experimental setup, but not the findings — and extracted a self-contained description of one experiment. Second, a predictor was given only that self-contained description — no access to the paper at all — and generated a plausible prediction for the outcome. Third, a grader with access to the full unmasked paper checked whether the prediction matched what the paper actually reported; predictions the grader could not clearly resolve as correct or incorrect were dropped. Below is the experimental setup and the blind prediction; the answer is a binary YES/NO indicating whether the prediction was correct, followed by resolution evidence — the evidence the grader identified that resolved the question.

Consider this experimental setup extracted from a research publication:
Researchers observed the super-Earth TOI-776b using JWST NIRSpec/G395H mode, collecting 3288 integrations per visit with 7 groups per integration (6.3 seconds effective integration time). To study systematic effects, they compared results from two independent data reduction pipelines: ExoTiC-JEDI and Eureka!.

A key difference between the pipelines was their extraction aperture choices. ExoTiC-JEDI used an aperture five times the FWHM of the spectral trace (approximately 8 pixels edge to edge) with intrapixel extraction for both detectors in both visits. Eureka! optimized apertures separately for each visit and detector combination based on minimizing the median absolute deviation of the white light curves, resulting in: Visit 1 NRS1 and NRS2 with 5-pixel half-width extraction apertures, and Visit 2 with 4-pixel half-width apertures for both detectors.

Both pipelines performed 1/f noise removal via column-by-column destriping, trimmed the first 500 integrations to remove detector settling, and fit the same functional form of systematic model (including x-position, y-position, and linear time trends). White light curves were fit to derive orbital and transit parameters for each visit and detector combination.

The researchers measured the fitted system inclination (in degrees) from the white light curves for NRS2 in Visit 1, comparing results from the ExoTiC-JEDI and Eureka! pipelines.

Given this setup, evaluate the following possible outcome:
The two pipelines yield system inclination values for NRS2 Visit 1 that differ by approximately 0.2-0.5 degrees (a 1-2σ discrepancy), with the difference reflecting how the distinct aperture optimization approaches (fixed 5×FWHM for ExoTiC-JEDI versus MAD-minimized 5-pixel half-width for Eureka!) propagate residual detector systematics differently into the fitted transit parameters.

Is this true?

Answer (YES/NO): YES